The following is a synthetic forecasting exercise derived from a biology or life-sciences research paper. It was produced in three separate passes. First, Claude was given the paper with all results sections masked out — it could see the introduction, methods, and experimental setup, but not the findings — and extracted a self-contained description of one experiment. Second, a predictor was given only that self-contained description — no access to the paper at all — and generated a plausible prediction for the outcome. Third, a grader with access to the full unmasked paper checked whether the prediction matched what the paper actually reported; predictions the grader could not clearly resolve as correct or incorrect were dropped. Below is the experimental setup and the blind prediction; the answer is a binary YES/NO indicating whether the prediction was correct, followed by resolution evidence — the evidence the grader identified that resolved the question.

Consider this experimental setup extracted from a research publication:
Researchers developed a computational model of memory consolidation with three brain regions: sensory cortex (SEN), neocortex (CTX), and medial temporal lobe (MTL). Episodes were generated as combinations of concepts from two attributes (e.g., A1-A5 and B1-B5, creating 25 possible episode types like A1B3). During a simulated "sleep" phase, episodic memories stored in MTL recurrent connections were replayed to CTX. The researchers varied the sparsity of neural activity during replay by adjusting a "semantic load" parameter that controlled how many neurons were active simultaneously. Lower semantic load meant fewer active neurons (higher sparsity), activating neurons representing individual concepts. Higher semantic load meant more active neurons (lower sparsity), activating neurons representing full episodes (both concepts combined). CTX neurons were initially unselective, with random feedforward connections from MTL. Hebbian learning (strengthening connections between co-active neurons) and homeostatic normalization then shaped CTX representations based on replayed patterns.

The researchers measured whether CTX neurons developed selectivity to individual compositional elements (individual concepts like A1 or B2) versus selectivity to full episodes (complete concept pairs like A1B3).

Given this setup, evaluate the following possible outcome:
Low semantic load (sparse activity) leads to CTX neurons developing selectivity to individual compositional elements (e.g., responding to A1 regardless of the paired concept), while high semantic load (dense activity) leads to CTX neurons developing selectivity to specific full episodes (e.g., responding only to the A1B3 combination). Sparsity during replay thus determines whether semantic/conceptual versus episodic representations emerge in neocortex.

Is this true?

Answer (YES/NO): YES